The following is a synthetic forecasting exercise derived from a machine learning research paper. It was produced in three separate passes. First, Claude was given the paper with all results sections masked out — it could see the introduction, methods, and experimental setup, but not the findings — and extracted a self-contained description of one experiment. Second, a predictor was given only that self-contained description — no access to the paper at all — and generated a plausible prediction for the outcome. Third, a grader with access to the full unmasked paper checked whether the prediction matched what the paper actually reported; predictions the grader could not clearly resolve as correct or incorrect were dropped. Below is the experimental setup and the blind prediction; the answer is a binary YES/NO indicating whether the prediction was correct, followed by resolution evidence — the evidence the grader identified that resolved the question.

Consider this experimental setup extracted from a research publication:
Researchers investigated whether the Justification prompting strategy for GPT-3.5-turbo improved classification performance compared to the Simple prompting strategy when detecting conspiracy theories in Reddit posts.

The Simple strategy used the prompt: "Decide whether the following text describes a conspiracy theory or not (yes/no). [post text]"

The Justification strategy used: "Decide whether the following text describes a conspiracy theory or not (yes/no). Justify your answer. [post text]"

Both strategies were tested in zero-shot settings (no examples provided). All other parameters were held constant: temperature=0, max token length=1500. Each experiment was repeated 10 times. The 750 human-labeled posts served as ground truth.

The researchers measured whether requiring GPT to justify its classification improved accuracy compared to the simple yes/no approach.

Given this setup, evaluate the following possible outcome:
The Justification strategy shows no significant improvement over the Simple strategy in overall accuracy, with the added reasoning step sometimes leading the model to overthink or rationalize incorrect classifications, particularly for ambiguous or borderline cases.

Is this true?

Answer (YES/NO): YES